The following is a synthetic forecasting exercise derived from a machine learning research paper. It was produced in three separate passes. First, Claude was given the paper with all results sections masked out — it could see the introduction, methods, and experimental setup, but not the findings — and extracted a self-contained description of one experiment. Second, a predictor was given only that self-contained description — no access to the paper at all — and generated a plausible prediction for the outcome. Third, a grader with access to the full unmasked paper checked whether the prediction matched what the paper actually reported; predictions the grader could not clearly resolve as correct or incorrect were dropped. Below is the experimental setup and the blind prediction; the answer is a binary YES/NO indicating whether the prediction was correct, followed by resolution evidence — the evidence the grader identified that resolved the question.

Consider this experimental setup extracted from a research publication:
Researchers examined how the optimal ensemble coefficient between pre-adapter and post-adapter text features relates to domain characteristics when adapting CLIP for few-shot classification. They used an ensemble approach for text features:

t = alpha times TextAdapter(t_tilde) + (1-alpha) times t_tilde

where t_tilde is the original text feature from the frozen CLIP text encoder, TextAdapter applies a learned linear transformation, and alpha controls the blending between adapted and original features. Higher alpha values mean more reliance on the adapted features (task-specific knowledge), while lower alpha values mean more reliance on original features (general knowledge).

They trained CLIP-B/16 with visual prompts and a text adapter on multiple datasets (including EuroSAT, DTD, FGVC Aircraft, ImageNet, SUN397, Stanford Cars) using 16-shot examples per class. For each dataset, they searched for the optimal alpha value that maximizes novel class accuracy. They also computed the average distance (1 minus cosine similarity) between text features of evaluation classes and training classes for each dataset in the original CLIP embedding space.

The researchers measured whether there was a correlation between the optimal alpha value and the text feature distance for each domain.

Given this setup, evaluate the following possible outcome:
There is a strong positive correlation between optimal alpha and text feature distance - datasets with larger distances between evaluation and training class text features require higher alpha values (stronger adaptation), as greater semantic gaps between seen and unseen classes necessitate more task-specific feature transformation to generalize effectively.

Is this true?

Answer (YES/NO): NO